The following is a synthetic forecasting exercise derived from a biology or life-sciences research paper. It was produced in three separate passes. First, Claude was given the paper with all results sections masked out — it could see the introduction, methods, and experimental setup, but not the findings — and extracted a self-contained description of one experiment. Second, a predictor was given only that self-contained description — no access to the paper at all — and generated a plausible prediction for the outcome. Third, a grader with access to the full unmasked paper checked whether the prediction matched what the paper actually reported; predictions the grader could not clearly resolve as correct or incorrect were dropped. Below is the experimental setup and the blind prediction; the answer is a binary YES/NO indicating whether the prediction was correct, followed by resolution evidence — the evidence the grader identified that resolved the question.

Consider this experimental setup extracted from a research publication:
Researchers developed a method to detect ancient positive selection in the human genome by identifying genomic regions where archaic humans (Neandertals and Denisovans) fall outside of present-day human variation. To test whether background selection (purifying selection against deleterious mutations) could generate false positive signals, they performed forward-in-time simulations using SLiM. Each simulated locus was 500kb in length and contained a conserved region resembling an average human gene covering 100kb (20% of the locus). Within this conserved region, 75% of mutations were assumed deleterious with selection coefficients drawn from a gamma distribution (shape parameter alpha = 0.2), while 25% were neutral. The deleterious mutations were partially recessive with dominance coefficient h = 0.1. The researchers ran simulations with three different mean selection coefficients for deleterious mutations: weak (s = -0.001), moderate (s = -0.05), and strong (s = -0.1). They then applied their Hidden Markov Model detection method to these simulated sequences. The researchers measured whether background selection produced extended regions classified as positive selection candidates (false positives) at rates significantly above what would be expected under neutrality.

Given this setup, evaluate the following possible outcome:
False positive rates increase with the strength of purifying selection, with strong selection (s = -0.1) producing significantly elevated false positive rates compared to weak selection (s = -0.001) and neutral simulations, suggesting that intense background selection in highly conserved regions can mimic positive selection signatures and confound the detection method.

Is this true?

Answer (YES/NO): NO